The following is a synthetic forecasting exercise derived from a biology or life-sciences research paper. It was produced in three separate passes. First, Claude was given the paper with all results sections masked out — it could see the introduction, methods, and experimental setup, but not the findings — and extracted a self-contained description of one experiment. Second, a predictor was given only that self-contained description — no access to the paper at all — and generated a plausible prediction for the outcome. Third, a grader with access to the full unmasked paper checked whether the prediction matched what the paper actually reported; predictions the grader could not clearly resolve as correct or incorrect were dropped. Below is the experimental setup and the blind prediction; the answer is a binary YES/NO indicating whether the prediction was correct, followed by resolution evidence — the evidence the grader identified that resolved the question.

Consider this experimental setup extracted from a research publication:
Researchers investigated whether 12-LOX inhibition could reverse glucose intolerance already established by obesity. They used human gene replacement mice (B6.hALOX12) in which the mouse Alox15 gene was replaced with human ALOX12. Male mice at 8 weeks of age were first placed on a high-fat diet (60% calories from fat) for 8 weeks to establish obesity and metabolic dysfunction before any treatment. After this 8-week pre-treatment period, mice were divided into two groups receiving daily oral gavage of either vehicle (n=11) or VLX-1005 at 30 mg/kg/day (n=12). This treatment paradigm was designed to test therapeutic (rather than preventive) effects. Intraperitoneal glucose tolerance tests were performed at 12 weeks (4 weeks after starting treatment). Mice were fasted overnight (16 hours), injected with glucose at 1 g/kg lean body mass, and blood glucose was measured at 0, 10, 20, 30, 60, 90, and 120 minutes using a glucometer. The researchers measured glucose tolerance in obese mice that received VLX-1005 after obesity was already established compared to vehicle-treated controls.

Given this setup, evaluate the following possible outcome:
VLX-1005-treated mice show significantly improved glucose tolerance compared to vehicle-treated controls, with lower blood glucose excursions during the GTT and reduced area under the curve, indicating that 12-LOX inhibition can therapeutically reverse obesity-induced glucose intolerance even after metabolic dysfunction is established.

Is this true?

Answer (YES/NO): NO